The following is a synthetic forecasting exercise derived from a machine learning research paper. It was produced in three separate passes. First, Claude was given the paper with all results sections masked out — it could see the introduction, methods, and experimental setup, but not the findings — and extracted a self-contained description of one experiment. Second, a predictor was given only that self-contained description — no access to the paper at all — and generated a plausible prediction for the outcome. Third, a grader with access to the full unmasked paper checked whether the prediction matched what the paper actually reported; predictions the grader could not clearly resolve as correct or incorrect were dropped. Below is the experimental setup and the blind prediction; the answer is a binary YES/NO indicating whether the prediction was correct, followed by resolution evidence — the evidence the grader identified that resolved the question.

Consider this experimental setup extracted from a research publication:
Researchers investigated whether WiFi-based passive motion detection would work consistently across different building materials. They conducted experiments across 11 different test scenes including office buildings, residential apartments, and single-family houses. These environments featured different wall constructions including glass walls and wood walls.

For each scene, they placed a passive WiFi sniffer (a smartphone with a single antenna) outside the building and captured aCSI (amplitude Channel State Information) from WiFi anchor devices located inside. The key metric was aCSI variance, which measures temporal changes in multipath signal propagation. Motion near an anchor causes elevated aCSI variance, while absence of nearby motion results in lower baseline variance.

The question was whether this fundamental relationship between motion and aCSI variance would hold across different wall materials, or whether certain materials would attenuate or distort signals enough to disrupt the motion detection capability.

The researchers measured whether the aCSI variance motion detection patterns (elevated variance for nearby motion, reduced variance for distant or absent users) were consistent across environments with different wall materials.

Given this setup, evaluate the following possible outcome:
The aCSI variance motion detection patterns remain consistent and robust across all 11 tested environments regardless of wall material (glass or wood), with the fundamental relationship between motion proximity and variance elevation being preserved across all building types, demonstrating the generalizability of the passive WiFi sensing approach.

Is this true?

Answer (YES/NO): YES